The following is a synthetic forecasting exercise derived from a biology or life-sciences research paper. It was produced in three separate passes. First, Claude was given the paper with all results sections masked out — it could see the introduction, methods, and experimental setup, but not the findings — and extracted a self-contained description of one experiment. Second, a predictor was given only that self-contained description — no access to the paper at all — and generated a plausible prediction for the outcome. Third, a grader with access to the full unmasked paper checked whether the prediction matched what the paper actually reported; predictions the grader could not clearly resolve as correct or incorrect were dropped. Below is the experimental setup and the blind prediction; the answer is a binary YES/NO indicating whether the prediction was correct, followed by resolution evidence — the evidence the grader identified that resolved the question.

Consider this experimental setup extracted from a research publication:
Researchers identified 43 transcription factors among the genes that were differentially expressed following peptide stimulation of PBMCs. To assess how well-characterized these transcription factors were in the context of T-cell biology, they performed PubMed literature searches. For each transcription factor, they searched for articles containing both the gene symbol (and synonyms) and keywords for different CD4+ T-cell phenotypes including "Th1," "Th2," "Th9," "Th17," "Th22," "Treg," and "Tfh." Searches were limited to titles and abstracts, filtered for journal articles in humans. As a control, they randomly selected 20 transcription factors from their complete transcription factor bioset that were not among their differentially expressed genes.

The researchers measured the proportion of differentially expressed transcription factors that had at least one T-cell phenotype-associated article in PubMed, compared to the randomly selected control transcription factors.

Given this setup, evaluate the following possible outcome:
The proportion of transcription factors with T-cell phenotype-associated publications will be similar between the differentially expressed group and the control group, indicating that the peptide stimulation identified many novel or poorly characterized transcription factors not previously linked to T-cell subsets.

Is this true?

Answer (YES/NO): NO